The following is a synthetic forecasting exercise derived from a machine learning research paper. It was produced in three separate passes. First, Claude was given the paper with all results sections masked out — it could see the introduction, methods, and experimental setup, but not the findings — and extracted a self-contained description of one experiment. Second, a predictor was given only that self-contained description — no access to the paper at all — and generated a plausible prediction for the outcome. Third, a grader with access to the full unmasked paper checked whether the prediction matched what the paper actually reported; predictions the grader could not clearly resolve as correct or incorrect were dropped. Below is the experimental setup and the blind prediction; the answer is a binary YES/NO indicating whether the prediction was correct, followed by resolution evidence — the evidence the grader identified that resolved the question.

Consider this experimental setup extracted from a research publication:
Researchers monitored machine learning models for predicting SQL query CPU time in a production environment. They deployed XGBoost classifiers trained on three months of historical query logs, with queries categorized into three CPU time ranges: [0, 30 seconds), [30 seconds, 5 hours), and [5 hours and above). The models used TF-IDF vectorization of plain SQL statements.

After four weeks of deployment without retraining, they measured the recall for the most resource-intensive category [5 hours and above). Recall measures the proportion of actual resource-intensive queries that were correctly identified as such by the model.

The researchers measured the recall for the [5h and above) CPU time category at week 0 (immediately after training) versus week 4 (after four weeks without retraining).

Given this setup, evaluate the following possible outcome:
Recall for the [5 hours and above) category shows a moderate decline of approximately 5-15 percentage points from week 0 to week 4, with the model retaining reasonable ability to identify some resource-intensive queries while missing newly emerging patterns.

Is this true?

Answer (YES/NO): YES